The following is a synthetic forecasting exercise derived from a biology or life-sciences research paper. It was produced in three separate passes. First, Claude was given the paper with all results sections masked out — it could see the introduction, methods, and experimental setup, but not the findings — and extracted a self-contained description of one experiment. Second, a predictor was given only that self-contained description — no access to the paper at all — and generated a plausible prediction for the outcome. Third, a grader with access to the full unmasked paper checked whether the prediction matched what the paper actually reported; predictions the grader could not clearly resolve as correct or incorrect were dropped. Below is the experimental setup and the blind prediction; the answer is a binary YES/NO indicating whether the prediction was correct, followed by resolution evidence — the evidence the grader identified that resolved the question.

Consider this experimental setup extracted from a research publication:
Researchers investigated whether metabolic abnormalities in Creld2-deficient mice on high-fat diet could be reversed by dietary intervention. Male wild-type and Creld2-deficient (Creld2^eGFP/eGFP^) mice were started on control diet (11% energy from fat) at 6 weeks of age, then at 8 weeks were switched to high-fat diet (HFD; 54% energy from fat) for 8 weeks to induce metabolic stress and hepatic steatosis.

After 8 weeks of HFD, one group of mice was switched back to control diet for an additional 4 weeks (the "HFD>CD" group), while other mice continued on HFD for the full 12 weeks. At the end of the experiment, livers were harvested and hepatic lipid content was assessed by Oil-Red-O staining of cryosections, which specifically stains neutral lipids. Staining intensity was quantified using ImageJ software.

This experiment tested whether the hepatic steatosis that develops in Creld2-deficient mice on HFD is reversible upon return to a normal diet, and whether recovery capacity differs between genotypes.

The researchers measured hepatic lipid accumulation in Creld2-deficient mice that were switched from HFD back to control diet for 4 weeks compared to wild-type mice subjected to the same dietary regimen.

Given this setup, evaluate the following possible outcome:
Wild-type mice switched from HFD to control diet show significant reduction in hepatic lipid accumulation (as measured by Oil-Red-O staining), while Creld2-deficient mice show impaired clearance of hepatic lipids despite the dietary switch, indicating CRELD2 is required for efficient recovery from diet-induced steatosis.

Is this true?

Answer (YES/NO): NO